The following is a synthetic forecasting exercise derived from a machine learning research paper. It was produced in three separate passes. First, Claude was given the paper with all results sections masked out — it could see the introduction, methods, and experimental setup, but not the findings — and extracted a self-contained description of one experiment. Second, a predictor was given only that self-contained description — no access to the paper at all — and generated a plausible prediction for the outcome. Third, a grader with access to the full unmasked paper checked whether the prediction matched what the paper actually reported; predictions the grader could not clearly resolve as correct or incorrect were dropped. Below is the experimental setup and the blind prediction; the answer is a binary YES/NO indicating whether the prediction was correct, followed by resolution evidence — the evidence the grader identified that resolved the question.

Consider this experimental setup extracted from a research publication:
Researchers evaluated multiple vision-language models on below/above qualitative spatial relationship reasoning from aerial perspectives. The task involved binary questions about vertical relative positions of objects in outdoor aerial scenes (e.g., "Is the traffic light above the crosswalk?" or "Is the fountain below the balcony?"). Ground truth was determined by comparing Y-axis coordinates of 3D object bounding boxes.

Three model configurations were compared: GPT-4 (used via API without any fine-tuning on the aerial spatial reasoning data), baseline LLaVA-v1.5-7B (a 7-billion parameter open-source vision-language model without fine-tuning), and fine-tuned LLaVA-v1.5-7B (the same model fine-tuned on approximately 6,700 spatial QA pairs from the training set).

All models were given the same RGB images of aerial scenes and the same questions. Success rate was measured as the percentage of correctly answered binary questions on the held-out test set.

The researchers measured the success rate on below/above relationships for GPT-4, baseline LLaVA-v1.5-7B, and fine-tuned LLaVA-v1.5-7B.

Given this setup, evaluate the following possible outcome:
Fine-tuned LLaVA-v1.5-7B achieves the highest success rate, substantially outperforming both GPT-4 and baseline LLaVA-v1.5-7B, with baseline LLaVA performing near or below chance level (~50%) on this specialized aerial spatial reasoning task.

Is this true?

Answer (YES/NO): NO